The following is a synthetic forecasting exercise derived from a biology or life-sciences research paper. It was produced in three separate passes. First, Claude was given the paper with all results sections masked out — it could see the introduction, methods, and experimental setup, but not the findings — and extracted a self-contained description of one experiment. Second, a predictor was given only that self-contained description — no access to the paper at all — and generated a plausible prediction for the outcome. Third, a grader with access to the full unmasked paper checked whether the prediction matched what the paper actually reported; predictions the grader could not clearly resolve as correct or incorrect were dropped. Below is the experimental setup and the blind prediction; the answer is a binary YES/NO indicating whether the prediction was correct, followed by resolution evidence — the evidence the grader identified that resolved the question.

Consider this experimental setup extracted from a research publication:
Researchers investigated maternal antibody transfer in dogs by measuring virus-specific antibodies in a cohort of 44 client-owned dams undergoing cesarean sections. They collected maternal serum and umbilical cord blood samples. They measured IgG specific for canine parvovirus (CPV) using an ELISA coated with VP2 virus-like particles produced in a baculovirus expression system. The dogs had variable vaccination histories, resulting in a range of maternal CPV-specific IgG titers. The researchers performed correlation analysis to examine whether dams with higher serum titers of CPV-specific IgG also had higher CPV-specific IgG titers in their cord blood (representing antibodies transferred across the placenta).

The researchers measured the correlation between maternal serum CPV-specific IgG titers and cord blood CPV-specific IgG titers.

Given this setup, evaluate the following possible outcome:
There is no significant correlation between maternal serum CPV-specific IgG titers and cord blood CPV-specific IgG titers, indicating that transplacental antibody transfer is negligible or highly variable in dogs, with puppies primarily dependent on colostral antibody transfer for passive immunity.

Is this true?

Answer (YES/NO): NO